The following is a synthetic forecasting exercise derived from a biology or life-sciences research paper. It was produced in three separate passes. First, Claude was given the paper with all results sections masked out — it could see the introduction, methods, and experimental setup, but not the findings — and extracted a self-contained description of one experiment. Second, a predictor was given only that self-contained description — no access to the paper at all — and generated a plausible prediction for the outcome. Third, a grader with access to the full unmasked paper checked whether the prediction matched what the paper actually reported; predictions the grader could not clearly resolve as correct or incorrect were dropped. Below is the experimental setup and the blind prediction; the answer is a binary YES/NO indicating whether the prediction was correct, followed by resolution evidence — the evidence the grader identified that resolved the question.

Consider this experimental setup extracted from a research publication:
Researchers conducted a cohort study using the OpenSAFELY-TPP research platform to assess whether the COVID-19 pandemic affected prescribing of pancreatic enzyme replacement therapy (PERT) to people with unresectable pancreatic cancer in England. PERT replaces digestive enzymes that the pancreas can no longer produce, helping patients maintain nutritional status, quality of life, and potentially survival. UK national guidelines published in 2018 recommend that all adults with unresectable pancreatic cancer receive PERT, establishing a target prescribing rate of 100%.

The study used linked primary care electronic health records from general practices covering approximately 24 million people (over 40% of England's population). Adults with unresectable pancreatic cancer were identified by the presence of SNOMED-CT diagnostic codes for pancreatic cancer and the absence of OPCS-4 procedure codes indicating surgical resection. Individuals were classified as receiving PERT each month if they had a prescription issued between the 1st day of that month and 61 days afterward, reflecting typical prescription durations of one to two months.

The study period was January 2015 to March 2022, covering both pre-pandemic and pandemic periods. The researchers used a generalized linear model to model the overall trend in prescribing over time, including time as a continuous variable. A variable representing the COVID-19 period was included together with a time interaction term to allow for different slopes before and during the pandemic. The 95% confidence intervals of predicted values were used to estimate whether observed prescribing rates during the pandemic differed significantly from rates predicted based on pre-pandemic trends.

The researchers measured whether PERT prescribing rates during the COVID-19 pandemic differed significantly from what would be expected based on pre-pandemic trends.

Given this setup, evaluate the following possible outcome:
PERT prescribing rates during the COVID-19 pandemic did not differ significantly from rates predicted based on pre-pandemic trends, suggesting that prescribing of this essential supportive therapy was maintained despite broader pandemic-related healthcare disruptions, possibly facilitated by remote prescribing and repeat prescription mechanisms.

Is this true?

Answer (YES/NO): YES